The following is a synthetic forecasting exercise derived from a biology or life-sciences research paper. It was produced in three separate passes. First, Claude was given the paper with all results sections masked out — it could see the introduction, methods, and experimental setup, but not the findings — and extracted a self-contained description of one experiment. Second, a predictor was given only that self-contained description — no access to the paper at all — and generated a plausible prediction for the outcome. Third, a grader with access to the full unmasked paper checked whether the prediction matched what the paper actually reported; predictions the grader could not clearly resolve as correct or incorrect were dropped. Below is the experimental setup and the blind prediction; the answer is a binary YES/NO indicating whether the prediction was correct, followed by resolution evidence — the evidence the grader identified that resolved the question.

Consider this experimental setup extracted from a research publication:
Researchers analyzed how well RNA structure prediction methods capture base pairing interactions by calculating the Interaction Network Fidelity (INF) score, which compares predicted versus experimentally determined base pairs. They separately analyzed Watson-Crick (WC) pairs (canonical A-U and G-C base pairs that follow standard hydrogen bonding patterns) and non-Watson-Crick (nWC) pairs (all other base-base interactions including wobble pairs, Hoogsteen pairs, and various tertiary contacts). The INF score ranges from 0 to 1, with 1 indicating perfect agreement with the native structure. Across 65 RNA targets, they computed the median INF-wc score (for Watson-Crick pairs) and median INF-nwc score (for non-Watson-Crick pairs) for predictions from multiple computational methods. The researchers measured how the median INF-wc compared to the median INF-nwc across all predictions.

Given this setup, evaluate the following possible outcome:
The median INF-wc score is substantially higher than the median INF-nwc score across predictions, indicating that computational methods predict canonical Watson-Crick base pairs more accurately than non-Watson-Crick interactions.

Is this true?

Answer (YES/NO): YES